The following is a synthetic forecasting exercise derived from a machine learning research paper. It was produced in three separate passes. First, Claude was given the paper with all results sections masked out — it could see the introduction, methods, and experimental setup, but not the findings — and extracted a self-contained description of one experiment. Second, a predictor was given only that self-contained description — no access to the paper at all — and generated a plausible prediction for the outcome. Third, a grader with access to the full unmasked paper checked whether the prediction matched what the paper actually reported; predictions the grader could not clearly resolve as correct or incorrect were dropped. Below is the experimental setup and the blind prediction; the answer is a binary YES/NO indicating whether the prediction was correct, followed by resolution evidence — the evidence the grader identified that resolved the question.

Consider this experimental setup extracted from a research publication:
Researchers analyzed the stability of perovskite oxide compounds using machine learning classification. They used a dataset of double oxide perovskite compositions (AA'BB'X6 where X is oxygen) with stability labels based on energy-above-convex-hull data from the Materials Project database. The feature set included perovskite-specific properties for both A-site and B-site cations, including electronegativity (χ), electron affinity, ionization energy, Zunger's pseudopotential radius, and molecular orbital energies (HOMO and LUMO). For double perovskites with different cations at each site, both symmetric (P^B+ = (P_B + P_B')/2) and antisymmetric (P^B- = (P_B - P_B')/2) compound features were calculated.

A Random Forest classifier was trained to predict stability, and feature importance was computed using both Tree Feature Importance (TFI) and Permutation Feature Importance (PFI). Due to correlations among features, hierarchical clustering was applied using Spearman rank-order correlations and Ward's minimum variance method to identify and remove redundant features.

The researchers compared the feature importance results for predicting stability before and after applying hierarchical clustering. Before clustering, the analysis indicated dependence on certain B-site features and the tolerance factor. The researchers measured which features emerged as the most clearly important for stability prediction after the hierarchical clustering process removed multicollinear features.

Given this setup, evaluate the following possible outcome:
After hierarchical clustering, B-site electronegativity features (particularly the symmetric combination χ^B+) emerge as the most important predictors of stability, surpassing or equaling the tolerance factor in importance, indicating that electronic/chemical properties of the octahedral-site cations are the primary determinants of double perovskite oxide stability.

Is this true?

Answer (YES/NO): NO